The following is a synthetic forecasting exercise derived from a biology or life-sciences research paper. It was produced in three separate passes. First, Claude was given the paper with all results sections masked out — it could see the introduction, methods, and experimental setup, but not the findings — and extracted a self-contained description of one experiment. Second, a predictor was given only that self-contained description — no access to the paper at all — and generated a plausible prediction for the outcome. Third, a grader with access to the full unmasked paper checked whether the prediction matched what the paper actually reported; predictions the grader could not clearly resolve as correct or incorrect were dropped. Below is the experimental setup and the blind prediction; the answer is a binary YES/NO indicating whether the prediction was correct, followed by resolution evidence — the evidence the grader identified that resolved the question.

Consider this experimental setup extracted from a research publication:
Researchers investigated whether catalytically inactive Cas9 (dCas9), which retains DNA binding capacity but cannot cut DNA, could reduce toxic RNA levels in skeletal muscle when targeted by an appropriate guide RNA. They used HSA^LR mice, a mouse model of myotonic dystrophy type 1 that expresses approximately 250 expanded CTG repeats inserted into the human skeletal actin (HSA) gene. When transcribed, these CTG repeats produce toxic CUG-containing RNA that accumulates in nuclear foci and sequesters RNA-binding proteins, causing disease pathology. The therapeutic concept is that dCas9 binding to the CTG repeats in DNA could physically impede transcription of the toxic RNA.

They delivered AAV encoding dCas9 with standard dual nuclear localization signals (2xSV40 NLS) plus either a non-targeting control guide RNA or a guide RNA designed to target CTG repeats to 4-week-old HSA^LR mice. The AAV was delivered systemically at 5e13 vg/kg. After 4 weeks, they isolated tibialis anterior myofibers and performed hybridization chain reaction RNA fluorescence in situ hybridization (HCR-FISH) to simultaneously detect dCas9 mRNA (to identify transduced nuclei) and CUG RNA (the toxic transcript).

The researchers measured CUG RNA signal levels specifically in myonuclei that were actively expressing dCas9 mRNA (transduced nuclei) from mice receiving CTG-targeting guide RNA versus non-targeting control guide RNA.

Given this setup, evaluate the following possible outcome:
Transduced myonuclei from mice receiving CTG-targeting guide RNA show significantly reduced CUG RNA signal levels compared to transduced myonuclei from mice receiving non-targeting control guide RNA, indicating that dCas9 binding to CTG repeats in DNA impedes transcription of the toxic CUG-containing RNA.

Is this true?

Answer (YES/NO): YES